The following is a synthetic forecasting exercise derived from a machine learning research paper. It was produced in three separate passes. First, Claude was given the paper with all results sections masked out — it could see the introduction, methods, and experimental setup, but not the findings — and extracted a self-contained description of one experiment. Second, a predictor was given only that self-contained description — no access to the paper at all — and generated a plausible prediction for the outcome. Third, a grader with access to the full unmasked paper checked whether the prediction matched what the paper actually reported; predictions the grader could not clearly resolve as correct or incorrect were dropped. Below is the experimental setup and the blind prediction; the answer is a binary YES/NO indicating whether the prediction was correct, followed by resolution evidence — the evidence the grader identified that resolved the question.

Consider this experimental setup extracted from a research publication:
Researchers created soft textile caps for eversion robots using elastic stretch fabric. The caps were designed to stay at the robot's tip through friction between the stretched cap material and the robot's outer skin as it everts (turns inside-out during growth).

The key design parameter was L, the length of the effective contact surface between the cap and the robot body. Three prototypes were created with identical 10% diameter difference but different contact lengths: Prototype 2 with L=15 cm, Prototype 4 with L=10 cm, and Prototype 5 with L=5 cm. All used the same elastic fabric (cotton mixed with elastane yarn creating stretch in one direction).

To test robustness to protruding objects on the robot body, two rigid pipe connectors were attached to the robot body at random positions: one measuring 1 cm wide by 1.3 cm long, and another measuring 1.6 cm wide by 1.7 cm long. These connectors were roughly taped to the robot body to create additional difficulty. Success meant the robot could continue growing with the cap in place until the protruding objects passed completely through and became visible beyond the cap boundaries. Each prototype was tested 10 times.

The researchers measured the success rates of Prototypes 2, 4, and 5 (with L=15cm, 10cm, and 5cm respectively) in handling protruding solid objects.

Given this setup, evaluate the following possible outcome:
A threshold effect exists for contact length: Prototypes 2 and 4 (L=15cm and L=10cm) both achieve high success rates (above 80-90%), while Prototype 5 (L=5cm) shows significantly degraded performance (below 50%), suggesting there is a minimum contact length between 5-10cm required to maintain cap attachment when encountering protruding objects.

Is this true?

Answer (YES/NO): YES